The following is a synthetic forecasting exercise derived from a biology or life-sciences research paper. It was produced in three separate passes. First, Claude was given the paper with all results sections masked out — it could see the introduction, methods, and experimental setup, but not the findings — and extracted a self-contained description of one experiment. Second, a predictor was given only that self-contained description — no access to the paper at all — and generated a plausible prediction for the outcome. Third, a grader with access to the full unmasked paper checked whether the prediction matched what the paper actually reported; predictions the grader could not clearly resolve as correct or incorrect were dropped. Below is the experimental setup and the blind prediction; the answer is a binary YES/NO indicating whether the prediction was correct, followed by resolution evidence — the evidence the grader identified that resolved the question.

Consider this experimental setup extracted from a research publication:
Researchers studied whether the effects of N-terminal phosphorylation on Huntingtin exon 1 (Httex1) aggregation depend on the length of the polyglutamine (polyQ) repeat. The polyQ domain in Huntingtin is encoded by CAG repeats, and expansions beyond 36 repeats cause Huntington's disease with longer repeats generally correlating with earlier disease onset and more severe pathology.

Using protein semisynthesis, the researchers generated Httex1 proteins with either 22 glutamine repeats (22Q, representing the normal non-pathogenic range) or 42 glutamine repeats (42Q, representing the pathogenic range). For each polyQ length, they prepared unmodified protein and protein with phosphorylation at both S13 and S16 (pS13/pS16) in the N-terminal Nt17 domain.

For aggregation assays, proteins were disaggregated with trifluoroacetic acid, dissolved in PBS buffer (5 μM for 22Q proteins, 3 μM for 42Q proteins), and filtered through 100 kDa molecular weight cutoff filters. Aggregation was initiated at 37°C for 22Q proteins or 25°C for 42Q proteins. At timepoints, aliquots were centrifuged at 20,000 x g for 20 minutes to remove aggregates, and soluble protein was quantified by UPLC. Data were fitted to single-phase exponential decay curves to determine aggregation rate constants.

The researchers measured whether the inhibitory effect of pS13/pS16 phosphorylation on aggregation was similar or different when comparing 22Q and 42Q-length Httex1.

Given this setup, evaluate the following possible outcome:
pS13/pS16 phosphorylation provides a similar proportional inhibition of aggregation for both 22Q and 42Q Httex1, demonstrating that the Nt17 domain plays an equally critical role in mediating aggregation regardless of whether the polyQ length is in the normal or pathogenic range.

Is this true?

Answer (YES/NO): YES